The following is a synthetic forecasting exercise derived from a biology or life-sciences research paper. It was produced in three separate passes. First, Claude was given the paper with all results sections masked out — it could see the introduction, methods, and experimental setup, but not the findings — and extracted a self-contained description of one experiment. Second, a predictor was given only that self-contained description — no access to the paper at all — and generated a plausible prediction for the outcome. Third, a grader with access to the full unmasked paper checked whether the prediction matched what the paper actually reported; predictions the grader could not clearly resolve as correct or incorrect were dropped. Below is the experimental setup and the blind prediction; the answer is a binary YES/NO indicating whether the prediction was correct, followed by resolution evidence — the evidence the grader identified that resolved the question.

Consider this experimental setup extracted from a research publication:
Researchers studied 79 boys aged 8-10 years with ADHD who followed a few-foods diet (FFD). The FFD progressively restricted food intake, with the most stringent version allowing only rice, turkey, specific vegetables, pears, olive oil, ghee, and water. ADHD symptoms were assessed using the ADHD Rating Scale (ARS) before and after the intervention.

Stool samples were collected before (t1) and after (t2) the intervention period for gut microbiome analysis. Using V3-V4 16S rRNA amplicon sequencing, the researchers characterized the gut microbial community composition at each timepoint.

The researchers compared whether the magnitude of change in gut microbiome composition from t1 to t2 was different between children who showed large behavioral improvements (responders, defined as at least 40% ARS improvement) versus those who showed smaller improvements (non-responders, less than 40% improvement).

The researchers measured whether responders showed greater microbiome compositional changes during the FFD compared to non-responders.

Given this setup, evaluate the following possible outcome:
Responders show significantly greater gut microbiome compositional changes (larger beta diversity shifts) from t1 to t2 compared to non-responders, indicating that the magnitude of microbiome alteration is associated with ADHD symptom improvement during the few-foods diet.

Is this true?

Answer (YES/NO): NO